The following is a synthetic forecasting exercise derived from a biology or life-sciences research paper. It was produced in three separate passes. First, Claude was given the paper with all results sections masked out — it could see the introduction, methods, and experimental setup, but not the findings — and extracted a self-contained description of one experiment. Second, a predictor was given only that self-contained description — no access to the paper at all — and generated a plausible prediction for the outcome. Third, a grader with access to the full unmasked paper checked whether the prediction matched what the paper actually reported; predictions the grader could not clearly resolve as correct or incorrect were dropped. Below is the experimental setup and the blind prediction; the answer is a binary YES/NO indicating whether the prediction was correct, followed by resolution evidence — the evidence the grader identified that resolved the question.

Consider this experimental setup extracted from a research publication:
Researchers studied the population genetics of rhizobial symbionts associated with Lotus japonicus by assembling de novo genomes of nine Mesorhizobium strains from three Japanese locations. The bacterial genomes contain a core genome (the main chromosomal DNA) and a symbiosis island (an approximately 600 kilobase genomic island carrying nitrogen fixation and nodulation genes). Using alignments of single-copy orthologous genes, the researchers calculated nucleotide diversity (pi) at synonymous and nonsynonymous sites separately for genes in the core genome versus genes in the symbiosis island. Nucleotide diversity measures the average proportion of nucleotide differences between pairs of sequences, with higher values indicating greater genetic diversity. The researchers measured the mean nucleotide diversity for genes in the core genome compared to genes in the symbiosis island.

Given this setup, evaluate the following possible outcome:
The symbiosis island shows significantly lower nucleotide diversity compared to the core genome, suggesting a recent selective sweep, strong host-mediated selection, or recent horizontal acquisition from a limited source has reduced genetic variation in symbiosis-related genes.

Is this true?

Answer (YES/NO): YES